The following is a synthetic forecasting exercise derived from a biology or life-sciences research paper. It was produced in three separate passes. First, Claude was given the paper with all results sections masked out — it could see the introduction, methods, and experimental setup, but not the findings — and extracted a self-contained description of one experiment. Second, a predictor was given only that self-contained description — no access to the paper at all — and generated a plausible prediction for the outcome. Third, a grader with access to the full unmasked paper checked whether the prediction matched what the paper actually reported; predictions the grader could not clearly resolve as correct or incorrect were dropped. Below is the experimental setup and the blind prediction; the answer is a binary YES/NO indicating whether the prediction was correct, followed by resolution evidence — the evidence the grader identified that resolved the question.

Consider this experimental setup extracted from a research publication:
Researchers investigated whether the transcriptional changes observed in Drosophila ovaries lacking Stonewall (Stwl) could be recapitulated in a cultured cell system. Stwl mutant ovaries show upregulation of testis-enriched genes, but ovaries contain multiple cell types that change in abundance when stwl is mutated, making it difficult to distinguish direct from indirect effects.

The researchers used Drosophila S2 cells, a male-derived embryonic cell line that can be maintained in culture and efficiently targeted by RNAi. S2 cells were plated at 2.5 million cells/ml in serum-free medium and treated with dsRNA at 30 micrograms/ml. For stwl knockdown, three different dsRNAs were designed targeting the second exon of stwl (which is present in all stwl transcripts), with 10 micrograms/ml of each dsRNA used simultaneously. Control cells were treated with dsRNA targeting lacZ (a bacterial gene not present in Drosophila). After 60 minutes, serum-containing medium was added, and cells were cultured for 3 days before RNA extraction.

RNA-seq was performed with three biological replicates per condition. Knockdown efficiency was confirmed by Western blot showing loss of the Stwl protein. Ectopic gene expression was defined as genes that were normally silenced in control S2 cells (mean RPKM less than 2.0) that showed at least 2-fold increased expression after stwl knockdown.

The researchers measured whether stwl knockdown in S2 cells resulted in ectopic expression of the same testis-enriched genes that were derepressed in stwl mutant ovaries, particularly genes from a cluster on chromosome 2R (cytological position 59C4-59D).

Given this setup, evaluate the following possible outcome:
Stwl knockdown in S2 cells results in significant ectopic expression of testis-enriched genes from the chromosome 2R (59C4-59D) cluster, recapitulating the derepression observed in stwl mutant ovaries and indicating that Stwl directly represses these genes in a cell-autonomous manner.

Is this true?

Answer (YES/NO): NO